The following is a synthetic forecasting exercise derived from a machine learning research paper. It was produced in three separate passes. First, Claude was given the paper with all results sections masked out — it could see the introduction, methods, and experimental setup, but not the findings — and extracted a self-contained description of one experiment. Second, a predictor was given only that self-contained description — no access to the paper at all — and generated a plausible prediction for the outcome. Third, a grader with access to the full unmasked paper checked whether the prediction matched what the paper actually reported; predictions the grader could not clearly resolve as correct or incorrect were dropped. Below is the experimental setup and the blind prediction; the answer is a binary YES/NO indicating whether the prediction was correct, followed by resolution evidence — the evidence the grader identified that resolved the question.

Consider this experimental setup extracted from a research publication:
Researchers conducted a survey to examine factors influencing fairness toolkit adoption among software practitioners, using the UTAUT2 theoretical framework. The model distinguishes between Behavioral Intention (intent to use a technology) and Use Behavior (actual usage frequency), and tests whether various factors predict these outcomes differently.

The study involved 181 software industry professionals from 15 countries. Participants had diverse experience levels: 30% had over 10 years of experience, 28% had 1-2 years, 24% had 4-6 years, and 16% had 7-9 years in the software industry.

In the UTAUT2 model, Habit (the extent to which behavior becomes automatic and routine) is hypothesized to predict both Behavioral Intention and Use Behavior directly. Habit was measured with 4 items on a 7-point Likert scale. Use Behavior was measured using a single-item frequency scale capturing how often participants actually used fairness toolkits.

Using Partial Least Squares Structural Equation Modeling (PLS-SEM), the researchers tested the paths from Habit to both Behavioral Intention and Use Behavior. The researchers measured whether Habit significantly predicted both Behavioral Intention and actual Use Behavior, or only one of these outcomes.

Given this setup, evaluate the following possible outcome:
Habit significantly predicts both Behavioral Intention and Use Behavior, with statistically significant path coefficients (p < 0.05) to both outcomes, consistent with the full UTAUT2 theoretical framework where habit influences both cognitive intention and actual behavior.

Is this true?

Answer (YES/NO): YES